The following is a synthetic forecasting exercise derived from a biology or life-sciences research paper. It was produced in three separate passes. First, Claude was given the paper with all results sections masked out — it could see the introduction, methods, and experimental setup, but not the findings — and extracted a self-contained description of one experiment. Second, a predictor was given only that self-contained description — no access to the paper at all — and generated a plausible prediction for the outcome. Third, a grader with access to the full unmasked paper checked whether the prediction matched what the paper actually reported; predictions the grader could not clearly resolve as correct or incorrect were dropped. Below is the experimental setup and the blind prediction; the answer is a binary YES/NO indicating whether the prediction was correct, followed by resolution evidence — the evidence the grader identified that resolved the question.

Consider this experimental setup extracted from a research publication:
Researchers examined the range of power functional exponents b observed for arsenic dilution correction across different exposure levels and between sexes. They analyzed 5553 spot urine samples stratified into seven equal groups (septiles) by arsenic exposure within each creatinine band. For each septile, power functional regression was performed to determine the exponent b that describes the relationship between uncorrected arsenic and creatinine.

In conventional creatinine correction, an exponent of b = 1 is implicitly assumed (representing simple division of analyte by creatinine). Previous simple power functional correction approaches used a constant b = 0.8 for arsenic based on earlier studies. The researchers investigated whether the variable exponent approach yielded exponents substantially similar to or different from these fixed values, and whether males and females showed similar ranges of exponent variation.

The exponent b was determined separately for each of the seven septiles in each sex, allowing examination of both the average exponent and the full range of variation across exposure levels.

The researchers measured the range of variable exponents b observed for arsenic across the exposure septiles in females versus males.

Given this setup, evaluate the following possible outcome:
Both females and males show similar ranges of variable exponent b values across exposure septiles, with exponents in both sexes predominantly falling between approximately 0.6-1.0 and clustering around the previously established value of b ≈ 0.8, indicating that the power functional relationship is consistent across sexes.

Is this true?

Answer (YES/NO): NO